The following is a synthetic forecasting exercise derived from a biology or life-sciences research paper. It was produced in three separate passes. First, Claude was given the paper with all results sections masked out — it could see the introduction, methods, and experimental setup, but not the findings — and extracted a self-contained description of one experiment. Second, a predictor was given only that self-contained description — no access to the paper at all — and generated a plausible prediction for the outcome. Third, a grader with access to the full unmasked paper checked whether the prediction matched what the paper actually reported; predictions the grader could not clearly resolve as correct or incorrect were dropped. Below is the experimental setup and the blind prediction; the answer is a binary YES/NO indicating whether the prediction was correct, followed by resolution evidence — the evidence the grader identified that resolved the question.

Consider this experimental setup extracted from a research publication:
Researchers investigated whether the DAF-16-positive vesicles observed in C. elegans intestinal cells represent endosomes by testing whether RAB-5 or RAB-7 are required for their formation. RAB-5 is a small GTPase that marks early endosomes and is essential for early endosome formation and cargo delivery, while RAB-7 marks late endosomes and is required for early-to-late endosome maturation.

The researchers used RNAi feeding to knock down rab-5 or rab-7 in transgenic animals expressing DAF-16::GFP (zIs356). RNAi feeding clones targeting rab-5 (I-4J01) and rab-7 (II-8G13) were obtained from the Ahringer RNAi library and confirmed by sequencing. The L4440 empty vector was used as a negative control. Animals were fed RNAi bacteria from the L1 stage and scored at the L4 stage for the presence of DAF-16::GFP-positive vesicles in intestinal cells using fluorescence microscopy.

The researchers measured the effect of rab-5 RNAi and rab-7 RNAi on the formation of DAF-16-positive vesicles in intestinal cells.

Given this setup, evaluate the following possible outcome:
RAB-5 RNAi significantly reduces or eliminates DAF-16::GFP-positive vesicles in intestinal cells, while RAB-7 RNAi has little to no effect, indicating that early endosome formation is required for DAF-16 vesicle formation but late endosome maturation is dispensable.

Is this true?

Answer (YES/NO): NO